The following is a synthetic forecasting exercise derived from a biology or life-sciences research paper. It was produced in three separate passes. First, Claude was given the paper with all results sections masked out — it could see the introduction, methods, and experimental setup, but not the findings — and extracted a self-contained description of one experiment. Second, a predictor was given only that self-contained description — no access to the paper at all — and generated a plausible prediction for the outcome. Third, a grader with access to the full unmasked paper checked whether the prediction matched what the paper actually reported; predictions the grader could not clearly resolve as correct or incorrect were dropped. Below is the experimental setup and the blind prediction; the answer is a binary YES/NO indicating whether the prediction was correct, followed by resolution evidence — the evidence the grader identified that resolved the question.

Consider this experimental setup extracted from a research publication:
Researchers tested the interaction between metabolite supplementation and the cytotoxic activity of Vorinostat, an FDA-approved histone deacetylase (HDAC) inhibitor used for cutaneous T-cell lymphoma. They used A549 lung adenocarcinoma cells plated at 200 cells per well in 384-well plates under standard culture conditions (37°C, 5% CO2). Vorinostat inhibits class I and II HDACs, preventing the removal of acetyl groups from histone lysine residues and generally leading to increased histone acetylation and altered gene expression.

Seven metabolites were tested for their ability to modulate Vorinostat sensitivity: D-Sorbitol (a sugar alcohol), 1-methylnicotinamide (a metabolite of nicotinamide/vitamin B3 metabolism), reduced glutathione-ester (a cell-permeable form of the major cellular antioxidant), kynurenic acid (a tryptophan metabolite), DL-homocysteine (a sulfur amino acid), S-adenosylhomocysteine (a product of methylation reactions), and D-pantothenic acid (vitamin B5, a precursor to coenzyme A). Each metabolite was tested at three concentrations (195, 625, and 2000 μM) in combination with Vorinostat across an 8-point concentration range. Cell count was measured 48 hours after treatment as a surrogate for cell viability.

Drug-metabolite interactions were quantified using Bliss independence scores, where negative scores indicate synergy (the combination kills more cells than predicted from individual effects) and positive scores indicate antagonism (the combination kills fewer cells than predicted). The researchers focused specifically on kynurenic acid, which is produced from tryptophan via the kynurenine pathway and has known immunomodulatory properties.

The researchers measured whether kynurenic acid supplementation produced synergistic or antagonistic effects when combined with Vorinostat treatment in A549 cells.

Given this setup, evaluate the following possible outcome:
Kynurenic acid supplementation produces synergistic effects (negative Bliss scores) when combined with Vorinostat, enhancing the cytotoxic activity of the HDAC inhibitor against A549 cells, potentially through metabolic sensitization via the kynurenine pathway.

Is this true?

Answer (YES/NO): NO